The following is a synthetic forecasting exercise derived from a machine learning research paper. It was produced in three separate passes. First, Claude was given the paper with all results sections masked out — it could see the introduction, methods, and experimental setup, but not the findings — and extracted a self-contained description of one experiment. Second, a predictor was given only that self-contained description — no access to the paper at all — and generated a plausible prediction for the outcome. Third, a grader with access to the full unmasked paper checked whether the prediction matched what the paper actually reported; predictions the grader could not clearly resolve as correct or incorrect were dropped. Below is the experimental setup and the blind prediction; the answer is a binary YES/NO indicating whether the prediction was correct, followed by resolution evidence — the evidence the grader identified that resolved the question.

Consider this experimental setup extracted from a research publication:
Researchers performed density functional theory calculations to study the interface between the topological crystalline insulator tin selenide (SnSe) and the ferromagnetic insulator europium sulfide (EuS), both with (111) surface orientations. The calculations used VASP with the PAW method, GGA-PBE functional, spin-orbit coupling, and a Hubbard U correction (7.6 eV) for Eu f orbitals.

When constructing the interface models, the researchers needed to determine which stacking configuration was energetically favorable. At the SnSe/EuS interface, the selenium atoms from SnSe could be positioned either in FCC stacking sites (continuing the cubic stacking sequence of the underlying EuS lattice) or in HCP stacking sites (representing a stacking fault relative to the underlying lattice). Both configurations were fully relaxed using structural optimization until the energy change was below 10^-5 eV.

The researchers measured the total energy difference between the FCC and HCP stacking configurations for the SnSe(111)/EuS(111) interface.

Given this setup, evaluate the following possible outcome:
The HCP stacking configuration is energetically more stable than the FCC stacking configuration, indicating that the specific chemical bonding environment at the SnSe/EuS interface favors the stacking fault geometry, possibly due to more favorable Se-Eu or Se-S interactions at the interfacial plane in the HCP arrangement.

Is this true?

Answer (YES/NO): NO